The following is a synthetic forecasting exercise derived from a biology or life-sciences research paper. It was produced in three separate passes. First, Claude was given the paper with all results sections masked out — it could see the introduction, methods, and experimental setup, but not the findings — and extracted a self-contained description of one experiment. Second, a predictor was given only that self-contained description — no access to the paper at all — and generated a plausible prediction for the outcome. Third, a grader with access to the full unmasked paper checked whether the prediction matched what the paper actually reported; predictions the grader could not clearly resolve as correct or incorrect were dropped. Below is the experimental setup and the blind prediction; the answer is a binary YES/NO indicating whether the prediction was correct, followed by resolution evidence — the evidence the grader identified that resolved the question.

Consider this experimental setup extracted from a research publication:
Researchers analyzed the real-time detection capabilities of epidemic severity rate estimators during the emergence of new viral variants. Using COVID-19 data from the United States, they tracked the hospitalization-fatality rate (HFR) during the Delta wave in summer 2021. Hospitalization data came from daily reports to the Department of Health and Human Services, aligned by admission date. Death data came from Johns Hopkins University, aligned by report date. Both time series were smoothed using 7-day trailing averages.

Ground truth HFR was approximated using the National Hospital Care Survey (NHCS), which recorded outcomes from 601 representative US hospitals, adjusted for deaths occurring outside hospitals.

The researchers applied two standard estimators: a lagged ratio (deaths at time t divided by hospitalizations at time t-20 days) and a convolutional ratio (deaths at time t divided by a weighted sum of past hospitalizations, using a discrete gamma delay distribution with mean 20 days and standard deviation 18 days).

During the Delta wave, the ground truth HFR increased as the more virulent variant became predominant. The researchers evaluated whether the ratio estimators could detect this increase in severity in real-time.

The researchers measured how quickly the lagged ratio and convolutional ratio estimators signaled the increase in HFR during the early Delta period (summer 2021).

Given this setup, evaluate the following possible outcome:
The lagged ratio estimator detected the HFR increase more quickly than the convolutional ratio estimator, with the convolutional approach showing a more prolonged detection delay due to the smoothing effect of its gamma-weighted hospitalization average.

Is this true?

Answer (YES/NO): NO